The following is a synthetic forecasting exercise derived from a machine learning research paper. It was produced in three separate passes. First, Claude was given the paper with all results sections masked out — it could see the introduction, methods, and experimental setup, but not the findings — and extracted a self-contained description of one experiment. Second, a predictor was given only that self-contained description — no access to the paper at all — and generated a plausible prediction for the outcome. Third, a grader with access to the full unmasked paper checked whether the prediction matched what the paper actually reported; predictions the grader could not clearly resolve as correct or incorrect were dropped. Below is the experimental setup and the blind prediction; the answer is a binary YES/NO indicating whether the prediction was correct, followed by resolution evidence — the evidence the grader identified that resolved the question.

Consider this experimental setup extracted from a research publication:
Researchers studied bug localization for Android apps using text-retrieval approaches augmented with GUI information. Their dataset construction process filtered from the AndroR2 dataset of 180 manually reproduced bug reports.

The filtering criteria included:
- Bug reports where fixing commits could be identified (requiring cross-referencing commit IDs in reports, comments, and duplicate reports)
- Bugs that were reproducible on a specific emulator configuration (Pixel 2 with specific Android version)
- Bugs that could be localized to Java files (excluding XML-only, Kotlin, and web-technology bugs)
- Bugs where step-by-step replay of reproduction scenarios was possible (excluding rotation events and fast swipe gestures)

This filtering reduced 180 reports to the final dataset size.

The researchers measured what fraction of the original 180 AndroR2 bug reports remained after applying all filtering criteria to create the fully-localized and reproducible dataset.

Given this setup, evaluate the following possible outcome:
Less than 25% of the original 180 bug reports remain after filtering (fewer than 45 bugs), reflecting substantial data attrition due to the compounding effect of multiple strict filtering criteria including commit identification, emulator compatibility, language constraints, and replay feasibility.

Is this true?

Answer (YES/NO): NO